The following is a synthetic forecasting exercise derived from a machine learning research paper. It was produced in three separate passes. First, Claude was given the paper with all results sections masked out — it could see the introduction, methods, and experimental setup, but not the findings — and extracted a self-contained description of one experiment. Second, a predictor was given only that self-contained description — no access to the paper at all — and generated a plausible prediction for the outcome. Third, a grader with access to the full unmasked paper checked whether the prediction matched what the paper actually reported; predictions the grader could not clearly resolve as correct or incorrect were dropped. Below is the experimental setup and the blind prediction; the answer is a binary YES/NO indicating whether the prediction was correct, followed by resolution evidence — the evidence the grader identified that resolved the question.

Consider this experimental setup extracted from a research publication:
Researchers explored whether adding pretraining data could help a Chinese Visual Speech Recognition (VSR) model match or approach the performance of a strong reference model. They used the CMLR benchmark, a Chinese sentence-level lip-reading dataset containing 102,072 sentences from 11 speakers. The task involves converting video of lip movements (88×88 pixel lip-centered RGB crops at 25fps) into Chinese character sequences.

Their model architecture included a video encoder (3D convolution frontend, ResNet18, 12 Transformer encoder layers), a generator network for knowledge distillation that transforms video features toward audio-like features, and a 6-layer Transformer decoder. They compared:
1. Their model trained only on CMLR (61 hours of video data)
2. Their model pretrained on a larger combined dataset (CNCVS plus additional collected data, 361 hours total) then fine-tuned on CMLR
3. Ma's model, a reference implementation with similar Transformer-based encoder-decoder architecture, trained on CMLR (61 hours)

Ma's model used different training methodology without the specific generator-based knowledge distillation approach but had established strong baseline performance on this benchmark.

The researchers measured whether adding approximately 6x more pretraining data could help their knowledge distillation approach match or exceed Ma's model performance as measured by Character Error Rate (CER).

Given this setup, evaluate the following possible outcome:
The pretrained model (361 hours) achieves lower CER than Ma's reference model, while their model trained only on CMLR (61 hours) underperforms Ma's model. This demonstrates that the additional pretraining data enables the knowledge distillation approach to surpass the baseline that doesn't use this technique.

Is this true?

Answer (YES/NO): NO